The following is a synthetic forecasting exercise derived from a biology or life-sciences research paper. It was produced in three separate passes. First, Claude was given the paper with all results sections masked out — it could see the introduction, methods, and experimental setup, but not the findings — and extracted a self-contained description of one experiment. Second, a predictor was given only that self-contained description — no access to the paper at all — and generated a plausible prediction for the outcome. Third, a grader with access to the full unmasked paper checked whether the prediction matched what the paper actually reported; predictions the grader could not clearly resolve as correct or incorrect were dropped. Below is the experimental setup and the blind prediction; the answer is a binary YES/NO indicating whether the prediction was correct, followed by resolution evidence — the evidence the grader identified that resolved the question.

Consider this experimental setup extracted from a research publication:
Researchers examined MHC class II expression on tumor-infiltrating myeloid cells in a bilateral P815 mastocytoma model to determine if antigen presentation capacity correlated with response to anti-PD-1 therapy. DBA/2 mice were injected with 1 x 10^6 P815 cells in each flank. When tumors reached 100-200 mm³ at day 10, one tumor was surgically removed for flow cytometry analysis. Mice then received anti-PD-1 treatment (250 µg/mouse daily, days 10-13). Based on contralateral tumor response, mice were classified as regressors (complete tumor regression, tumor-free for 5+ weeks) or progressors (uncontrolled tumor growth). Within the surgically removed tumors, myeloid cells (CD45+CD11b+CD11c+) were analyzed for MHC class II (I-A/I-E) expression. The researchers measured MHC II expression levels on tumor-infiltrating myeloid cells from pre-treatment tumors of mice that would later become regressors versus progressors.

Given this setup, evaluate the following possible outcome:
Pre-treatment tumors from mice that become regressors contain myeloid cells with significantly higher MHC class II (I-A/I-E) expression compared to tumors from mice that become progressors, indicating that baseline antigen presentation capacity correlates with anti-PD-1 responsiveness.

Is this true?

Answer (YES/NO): NO